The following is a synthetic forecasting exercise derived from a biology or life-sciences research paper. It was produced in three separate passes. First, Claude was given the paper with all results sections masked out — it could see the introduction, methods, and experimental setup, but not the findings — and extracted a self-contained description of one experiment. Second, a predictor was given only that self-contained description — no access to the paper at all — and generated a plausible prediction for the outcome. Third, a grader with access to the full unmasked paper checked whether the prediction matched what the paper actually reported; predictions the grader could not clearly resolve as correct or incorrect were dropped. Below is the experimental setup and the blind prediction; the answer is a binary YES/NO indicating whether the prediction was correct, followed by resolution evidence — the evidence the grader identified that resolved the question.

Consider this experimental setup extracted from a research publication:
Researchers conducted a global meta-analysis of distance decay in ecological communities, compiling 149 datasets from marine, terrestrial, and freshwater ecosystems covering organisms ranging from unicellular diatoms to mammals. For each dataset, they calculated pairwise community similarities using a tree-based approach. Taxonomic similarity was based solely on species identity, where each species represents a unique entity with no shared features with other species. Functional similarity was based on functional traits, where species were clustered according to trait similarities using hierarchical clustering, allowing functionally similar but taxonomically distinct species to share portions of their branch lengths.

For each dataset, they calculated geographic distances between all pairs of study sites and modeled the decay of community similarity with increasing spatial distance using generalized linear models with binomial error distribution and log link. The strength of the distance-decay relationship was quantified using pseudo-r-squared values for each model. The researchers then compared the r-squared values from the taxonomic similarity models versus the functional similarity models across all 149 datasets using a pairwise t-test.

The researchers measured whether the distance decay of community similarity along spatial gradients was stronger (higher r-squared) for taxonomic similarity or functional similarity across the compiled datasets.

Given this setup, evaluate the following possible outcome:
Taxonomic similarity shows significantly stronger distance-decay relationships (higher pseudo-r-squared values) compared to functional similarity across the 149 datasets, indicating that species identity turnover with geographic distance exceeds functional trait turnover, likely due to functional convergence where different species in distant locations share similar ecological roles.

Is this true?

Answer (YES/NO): YES